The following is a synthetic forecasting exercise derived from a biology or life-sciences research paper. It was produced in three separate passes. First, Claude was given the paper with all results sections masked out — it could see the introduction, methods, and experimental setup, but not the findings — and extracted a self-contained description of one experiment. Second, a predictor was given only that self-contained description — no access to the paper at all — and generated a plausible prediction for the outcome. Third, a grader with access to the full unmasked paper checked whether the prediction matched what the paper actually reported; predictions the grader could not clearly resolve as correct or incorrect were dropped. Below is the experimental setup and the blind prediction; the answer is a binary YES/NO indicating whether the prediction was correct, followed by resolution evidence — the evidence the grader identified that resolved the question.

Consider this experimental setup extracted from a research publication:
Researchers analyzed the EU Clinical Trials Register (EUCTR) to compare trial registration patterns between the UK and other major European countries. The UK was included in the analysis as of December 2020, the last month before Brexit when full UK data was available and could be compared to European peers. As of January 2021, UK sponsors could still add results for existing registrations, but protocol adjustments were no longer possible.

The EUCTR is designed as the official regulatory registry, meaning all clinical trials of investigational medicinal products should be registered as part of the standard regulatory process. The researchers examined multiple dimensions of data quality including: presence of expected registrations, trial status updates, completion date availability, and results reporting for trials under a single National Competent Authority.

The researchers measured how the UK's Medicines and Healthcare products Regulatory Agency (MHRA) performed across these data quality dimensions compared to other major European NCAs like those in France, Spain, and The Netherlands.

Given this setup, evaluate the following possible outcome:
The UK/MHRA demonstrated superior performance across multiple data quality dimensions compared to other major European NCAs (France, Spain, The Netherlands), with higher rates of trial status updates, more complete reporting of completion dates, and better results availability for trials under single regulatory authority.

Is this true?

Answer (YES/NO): YES